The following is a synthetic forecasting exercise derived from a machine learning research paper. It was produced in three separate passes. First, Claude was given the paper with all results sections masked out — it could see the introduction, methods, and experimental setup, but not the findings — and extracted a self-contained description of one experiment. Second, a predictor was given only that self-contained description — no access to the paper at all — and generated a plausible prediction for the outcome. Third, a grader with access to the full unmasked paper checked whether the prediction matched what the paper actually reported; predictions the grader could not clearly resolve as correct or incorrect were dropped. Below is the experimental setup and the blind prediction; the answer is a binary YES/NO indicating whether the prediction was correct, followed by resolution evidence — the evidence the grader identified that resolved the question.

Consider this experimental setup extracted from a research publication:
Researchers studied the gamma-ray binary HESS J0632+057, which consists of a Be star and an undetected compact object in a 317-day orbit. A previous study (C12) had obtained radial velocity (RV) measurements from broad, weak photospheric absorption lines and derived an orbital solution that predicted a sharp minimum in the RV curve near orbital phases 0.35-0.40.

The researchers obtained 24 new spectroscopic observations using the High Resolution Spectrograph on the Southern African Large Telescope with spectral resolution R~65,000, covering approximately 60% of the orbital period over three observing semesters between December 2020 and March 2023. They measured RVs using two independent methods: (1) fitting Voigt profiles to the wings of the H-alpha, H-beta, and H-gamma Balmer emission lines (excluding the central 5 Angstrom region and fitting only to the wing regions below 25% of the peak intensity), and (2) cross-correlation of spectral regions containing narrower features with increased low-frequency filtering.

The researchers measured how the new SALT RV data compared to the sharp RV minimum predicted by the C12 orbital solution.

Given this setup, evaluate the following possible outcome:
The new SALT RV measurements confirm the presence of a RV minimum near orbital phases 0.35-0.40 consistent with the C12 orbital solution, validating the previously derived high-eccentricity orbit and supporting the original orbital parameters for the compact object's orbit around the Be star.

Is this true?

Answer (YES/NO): NO